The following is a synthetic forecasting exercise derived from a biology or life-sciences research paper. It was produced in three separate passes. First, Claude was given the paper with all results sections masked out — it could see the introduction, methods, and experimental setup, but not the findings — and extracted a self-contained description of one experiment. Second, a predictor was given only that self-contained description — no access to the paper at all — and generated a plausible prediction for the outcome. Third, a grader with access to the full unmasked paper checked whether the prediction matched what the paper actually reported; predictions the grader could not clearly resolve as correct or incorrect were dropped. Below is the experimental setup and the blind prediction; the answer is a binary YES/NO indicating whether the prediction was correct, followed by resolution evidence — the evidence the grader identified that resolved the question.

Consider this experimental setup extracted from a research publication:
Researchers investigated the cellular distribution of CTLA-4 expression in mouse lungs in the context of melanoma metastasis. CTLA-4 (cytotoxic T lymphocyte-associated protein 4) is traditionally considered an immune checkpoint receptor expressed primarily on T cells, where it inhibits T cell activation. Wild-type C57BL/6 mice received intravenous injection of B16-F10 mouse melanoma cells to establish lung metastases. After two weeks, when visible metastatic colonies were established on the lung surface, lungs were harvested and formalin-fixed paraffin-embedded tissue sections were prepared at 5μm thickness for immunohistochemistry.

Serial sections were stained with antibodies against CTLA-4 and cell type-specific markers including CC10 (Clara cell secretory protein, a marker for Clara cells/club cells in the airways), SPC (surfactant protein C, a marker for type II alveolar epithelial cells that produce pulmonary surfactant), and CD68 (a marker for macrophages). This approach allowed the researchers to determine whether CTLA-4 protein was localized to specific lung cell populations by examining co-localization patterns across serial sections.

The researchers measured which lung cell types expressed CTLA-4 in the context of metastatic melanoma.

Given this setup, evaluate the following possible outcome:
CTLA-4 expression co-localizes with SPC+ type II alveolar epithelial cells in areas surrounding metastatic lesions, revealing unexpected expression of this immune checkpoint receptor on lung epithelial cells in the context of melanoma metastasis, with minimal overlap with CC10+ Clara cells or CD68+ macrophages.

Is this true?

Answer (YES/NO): NO